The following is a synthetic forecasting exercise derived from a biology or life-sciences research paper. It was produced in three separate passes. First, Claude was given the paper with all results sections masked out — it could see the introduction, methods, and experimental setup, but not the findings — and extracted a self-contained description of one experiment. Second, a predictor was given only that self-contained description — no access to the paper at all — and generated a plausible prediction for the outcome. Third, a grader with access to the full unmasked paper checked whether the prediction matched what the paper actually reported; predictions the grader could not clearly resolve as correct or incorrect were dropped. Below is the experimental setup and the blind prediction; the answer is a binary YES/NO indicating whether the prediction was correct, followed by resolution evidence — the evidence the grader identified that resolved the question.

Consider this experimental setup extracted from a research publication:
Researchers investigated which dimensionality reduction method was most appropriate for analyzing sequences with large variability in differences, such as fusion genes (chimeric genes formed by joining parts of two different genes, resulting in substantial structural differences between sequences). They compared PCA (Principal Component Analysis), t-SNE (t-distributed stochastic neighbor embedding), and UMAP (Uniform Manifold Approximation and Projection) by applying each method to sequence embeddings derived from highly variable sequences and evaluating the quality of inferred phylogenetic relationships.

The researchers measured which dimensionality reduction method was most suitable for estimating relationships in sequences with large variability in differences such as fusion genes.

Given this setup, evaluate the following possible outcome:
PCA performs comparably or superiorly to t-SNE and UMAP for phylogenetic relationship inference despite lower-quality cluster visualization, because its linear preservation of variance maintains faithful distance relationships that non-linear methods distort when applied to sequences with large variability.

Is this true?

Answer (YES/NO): NO